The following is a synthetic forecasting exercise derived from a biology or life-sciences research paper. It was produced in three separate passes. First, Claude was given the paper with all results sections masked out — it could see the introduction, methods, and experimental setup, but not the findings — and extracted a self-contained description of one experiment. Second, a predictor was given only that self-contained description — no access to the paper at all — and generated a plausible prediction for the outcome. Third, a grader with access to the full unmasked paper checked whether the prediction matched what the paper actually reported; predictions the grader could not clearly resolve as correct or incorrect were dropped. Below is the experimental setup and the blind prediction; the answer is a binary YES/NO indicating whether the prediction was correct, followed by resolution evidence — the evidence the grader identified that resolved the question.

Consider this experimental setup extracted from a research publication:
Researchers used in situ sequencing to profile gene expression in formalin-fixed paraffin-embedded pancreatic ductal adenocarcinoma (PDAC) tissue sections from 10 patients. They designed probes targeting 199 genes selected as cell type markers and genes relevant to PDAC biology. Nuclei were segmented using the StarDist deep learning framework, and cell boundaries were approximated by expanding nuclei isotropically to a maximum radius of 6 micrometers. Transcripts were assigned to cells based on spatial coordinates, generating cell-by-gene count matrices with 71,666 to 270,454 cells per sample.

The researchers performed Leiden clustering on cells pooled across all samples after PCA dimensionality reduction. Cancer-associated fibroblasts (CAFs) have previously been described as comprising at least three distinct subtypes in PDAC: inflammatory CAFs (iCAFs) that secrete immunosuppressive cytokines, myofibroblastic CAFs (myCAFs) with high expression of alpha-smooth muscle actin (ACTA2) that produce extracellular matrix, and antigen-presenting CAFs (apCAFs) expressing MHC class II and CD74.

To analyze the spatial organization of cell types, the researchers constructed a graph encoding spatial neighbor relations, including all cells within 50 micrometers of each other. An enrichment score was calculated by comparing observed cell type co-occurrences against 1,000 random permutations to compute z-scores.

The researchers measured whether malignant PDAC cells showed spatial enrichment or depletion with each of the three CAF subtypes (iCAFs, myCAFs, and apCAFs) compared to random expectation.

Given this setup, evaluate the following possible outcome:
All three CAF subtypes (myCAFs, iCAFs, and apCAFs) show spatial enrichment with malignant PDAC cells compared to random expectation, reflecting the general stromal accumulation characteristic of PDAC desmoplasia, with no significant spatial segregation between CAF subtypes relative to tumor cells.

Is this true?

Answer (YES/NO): NO